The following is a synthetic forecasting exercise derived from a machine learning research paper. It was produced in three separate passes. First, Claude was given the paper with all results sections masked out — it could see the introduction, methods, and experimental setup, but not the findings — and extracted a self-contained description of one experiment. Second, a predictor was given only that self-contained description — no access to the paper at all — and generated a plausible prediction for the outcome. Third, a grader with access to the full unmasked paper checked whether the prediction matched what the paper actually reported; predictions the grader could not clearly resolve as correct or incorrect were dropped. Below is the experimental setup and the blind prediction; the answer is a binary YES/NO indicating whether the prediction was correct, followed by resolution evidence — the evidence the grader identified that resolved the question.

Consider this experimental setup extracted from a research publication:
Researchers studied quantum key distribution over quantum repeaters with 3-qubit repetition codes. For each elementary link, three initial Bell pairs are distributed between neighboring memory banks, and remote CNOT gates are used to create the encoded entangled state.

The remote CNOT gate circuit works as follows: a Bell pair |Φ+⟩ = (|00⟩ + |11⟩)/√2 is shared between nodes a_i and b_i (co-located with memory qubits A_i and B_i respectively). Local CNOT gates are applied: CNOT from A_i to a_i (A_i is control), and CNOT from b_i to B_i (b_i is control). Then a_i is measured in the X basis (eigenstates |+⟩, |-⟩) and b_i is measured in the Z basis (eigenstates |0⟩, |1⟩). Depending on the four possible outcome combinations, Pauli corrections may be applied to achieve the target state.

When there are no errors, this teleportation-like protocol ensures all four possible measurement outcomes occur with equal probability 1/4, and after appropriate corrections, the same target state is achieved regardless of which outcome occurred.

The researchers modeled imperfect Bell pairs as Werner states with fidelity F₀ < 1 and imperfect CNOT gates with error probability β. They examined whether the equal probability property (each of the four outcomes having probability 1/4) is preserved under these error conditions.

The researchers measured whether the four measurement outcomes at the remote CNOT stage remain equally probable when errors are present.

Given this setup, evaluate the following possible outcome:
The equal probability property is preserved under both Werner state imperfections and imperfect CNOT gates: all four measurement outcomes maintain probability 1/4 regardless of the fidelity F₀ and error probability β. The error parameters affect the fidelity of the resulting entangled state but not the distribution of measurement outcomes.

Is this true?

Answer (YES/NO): YES